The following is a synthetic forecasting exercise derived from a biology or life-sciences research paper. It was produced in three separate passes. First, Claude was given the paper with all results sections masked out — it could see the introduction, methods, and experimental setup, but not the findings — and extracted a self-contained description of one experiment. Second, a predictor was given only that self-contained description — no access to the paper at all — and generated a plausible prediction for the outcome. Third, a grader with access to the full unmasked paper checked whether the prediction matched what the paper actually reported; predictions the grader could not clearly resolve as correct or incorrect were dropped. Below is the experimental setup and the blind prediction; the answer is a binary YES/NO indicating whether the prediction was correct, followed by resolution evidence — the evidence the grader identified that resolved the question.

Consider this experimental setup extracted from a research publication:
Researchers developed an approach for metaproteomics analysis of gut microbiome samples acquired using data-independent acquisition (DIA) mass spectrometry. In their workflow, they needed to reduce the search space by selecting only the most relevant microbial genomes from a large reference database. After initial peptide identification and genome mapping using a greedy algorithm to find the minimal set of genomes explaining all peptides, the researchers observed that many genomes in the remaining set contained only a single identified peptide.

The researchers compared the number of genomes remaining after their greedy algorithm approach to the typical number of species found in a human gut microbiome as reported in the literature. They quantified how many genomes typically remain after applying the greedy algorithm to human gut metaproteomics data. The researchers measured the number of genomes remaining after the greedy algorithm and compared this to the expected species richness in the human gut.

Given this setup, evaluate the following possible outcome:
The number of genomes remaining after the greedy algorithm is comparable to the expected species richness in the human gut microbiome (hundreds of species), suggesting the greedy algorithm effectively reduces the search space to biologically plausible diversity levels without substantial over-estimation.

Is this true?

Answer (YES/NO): NO